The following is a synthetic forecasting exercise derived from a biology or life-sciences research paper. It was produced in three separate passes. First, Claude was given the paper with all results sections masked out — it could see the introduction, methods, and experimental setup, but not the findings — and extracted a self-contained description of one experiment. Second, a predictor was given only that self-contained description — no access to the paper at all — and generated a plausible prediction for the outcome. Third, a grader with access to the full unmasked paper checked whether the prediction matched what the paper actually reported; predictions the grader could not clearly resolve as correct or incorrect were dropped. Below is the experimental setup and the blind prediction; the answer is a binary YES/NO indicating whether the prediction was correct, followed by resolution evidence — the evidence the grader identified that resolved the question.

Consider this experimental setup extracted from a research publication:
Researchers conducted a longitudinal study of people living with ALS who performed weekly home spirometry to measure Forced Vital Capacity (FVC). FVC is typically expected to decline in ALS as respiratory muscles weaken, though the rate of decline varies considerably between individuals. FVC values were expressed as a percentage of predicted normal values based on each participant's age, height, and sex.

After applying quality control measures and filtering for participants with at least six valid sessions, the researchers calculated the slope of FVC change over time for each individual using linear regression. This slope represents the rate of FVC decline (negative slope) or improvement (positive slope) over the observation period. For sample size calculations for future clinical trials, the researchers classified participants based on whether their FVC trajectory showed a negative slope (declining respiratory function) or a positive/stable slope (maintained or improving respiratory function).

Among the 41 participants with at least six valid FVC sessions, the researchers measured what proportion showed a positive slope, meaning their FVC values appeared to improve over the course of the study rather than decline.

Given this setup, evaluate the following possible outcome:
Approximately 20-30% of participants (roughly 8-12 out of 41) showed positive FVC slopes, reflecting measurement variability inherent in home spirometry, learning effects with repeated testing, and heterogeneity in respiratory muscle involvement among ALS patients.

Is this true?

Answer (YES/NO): NO